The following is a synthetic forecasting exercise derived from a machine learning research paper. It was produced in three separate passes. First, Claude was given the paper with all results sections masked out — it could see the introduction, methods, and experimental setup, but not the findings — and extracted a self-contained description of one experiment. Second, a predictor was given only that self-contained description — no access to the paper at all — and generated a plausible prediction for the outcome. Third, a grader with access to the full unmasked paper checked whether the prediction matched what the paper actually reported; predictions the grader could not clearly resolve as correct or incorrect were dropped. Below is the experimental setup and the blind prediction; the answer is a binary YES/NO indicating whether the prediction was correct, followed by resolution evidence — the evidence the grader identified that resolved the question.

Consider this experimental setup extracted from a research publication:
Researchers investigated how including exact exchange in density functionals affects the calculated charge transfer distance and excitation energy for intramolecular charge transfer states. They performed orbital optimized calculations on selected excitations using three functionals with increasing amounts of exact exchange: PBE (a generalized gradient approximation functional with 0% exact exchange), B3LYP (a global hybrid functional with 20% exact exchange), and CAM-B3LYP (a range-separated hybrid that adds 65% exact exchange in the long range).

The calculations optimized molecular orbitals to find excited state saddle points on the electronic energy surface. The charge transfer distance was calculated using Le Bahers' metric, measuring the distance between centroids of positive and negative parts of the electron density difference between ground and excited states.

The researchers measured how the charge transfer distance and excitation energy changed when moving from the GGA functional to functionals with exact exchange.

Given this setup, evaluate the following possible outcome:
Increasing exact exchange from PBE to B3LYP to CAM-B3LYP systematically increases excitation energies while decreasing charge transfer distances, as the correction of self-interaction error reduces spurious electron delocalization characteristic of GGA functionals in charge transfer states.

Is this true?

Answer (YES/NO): NO